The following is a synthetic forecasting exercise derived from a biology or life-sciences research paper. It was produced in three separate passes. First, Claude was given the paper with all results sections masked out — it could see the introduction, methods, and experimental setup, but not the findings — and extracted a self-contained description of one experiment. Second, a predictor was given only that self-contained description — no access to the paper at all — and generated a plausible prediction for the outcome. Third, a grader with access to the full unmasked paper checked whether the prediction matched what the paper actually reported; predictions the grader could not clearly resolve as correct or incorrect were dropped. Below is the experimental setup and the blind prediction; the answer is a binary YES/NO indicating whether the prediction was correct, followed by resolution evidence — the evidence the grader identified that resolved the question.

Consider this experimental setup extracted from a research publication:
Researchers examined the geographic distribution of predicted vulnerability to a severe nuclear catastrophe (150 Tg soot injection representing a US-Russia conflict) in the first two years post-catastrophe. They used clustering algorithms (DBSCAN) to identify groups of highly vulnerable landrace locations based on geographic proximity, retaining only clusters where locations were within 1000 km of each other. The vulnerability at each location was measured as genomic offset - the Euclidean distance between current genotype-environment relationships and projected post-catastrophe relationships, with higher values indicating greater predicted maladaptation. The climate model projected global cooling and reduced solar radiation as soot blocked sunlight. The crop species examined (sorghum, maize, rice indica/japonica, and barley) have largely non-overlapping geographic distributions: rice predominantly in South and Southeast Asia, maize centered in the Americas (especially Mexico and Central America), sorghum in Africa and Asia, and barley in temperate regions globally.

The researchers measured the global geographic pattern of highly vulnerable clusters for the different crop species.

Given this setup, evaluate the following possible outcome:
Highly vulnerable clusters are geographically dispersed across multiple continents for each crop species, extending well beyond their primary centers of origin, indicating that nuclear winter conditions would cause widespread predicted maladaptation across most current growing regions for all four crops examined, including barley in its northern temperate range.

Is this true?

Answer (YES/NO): NO